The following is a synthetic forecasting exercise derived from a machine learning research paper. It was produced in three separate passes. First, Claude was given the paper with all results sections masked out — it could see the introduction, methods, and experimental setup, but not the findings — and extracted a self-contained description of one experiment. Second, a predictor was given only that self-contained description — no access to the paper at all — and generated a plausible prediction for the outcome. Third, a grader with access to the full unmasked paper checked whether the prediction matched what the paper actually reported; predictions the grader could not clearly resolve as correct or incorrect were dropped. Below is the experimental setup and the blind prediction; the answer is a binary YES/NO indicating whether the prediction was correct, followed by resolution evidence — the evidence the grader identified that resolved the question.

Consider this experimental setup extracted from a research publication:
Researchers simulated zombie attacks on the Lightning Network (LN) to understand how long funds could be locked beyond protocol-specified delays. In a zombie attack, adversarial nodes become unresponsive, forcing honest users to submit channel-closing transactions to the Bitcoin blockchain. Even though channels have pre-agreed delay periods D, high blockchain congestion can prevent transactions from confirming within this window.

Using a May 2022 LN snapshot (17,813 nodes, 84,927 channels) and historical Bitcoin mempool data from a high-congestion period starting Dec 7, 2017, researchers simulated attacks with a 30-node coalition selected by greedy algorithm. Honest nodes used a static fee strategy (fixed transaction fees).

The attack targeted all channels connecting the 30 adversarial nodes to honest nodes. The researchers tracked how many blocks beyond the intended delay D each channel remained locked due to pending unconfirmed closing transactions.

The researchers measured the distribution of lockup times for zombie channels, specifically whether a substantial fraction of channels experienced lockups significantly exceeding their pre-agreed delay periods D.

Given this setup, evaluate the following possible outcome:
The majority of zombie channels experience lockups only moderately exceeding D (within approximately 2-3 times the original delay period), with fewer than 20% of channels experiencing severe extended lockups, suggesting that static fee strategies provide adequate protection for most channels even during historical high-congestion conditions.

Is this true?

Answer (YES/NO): NO